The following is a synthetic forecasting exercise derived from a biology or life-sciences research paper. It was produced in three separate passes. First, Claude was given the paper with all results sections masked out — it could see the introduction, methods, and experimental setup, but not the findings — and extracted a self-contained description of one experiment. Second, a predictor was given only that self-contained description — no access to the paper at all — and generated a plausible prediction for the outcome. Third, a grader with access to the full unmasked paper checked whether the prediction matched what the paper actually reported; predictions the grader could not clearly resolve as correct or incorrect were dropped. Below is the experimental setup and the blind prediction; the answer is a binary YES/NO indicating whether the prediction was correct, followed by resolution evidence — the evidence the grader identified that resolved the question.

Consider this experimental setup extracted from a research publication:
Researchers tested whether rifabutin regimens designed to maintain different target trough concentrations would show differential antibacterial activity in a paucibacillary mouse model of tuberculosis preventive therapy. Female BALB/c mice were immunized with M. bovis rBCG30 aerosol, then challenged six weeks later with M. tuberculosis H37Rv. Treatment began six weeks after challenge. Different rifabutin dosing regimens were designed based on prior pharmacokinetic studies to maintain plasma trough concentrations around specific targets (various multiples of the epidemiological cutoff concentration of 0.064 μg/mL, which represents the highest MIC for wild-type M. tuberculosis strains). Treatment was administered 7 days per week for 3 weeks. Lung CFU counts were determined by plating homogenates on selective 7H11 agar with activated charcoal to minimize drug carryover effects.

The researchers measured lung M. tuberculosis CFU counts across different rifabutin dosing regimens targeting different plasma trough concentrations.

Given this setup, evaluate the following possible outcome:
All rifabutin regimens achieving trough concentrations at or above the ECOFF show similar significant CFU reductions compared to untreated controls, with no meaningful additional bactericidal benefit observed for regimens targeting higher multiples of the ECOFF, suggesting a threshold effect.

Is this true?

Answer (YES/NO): NO